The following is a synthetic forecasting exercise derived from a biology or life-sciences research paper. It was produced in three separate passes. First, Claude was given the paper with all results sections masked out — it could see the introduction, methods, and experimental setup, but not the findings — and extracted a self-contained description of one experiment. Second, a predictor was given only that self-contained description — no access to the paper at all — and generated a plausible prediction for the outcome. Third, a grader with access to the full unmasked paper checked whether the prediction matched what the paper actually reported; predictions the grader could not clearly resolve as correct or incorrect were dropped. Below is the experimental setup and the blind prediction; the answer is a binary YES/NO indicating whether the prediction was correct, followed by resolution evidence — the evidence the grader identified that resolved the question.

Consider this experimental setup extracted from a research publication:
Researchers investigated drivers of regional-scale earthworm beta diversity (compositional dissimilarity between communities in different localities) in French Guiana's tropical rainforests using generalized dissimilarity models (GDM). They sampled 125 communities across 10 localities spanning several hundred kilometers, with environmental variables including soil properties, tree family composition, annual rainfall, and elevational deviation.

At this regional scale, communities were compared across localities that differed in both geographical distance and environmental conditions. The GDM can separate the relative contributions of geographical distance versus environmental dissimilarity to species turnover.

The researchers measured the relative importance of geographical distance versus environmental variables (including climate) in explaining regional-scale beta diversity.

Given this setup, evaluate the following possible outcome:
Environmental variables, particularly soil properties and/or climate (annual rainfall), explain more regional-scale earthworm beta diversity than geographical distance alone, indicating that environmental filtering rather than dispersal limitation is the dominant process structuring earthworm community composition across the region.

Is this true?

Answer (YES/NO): NO